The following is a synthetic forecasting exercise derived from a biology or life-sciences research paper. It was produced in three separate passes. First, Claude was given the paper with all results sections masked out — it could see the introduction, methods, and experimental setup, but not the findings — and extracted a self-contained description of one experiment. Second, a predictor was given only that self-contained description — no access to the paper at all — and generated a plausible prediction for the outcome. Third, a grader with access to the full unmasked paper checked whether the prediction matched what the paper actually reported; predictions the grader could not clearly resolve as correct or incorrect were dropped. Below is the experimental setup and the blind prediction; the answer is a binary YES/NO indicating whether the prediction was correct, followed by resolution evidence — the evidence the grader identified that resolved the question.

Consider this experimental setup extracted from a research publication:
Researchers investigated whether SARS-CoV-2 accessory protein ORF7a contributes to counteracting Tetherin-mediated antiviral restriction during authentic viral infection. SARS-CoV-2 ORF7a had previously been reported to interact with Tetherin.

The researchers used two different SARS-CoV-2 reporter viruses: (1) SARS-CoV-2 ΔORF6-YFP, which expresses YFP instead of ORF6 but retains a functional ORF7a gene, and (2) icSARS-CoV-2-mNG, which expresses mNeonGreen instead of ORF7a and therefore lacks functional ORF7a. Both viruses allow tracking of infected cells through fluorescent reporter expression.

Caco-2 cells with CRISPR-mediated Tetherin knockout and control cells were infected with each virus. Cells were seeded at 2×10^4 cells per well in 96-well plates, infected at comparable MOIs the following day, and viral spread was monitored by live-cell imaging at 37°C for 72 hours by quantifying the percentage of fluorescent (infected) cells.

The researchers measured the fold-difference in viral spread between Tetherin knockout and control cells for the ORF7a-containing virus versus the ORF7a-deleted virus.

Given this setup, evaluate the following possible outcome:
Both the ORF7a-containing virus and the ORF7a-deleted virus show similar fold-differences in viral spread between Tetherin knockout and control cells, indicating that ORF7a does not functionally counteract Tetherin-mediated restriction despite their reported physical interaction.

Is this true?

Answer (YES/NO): NO